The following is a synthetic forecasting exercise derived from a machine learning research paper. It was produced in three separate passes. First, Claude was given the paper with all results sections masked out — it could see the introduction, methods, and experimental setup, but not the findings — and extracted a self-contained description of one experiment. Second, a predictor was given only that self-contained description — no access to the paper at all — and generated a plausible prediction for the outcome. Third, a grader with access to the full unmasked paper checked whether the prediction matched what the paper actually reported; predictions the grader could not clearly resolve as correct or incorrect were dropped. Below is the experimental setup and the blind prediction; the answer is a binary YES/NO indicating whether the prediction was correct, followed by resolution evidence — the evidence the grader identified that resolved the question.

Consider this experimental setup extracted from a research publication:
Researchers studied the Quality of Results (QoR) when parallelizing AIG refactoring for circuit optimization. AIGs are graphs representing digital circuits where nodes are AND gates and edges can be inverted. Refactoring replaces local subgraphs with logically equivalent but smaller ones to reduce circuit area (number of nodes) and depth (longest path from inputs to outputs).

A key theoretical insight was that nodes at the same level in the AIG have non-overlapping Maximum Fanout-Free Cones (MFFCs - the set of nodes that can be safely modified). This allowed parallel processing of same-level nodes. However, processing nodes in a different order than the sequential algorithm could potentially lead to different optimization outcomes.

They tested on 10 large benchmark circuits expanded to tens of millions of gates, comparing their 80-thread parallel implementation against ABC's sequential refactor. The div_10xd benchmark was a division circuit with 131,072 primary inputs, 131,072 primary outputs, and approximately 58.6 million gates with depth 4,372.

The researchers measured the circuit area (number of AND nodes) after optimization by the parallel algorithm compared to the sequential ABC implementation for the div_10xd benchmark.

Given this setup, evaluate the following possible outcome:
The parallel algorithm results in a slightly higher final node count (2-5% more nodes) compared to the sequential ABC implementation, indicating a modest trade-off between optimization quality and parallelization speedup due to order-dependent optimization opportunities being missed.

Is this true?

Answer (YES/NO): NO